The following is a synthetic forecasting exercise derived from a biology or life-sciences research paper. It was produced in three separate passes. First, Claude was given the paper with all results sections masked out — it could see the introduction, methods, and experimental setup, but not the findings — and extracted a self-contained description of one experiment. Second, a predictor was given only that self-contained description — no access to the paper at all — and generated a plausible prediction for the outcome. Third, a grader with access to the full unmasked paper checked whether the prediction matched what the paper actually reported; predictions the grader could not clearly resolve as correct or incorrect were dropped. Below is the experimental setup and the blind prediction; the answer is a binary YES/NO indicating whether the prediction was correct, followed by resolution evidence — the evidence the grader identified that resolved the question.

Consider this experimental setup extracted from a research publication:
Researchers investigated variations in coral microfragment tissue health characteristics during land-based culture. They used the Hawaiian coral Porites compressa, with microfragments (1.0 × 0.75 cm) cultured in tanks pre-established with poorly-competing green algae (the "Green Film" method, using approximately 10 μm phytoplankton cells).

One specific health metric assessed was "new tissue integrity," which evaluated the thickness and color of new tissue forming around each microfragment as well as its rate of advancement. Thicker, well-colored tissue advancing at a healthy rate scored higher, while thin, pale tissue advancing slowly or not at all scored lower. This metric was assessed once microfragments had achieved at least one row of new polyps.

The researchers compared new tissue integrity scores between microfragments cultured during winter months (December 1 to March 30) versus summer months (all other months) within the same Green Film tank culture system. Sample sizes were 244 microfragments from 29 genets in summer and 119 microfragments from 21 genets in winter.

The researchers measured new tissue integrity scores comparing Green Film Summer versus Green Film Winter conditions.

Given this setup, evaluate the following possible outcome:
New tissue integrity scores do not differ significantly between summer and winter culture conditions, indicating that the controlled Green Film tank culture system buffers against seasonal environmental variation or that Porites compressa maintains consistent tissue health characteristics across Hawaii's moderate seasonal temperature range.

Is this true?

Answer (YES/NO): NO